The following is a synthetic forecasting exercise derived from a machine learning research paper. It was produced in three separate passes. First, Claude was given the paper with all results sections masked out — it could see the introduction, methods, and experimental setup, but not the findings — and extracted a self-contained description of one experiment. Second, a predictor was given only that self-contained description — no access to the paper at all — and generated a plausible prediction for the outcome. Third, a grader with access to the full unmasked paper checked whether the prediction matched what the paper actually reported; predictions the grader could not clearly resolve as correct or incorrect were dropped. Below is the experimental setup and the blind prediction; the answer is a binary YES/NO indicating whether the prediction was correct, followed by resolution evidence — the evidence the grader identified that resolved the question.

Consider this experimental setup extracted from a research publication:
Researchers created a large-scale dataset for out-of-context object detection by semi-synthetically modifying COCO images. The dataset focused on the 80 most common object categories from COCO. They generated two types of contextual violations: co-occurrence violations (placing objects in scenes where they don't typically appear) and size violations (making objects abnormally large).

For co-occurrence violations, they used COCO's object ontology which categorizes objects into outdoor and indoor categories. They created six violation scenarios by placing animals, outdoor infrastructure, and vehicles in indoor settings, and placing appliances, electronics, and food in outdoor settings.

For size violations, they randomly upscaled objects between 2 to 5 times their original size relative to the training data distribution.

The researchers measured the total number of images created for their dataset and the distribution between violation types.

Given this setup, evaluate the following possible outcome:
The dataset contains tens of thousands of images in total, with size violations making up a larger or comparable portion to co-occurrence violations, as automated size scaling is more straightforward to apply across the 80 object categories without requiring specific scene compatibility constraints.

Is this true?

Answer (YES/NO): NO